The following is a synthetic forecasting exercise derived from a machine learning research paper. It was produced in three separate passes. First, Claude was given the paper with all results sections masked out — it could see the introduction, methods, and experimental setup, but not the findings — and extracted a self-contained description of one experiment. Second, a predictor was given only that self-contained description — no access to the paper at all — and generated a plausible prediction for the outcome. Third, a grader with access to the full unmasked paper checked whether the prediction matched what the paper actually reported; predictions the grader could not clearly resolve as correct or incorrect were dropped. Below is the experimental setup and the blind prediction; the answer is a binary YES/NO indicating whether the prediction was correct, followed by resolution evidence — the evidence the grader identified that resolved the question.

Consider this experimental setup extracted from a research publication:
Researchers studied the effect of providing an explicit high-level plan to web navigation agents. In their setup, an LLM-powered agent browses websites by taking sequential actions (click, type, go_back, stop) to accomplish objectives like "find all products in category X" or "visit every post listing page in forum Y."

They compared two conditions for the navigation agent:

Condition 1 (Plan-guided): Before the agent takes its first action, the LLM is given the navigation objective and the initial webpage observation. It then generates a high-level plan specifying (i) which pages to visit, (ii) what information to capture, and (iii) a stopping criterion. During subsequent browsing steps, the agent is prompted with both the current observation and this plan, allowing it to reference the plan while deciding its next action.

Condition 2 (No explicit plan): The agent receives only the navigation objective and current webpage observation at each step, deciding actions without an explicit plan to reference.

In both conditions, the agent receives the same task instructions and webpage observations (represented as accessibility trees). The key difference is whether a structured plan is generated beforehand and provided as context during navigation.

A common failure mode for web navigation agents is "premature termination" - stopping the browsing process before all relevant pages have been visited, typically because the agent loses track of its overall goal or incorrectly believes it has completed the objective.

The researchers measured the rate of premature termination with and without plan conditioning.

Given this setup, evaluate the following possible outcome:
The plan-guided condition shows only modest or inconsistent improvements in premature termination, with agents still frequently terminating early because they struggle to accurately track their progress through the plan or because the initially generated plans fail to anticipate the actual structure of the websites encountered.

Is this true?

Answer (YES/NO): NO